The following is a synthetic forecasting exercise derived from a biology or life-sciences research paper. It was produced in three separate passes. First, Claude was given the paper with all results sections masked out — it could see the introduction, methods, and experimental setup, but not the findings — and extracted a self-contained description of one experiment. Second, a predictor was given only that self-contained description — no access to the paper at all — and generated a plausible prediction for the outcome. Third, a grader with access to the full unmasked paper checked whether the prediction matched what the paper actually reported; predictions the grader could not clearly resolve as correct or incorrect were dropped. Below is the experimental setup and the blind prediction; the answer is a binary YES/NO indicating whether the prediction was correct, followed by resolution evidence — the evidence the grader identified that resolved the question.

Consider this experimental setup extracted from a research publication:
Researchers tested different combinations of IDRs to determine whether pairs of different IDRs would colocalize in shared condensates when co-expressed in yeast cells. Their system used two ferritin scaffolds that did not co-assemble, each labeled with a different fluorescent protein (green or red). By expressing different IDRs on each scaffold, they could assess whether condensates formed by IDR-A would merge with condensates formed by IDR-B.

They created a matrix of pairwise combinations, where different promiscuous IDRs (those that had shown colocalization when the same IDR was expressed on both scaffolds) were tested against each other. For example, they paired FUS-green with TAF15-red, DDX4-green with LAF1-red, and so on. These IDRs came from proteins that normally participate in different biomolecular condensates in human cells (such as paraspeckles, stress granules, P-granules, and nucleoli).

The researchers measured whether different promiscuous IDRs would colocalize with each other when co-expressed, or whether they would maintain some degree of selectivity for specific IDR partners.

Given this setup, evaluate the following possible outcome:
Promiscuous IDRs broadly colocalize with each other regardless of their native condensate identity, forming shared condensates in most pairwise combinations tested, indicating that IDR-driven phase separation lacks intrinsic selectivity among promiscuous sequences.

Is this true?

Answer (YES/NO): YES